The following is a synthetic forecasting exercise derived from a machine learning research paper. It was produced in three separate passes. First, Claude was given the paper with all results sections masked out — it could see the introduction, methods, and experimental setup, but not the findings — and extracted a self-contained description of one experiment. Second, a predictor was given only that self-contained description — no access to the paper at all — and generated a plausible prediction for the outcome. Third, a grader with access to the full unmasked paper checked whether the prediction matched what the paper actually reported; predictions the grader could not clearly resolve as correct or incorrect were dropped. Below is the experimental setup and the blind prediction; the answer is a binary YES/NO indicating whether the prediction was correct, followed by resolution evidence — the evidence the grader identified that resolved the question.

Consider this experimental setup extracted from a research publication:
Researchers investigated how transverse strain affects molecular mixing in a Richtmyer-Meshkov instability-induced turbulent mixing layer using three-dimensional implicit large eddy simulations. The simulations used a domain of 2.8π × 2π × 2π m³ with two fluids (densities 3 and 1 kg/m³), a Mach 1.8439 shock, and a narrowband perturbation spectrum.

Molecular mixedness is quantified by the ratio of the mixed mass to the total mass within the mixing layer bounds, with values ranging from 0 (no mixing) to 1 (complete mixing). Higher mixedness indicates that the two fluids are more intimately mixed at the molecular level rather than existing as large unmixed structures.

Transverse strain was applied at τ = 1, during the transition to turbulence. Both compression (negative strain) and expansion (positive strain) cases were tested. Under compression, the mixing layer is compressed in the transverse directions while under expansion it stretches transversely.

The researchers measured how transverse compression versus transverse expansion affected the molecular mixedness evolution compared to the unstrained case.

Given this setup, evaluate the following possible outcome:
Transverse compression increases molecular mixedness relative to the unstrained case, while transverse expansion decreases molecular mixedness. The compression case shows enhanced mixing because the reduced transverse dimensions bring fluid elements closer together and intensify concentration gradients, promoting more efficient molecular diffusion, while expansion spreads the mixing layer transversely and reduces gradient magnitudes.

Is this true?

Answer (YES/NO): YES